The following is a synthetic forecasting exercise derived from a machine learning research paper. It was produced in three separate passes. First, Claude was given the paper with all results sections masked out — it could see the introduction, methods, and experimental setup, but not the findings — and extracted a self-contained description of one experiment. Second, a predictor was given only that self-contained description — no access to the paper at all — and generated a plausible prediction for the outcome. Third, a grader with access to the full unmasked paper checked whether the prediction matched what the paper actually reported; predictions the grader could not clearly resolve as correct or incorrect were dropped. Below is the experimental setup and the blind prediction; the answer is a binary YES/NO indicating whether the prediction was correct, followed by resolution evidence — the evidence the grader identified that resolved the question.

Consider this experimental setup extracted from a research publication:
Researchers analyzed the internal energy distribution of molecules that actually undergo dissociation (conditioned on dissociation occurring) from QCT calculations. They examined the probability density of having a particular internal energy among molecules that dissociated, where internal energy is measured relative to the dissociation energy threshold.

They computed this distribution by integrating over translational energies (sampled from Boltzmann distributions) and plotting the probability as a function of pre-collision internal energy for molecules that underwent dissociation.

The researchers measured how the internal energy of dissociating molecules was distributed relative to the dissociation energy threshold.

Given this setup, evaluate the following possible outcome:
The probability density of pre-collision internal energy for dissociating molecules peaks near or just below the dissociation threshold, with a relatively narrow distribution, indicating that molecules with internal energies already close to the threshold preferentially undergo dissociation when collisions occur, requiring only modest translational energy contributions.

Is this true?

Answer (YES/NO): NO